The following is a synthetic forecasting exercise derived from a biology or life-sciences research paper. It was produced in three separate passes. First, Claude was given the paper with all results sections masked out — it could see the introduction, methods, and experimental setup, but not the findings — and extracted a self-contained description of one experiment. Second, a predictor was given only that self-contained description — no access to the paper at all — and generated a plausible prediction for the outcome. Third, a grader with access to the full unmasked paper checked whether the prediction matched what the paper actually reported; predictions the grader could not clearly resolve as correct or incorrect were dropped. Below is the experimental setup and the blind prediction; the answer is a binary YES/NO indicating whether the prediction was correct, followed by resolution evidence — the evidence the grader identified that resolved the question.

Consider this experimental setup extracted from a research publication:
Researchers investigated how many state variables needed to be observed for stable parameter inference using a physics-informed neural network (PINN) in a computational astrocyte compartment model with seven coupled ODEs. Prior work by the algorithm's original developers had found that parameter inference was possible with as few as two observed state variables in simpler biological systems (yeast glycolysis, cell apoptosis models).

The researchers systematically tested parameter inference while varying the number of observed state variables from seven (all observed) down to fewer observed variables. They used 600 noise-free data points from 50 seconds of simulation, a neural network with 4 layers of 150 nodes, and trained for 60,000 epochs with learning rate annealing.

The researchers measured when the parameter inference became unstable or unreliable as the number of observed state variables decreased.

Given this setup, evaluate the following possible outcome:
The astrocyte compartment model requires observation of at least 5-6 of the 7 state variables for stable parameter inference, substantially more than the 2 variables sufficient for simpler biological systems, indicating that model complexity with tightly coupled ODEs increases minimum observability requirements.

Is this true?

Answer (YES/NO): NO